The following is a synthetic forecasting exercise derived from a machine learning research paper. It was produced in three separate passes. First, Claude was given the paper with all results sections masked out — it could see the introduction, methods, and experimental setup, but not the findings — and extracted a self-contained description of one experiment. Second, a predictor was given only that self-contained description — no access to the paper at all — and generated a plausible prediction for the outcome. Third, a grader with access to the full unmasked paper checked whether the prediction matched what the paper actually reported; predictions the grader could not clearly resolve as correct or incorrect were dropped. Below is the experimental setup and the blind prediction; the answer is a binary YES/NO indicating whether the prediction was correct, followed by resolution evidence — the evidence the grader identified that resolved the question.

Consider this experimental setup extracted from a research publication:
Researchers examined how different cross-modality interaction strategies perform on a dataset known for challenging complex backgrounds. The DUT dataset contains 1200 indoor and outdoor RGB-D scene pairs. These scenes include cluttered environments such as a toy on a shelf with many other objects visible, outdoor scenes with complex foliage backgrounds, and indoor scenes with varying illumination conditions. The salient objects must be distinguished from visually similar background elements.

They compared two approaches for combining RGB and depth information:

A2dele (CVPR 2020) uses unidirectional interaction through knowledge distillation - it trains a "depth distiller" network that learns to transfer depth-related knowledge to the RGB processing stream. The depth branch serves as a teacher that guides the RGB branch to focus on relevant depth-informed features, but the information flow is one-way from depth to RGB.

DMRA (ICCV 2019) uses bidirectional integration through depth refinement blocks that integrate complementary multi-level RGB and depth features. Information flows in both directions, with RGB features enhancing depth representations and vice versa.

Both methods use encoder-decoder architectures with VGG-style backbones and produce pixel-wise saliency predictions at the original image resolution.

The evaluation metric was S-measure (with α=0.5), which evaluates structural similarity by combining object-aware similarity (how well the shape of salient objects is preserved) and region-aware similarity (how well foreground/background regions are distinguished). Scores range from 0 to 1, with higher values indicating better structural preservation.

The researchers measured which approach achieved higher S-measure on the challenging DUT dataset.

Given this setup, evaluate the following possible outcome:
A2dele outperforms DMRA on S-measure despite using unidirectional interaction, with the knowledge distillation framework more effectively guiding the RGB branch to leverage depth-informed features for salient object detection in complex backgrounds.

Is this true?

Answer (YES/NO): NO